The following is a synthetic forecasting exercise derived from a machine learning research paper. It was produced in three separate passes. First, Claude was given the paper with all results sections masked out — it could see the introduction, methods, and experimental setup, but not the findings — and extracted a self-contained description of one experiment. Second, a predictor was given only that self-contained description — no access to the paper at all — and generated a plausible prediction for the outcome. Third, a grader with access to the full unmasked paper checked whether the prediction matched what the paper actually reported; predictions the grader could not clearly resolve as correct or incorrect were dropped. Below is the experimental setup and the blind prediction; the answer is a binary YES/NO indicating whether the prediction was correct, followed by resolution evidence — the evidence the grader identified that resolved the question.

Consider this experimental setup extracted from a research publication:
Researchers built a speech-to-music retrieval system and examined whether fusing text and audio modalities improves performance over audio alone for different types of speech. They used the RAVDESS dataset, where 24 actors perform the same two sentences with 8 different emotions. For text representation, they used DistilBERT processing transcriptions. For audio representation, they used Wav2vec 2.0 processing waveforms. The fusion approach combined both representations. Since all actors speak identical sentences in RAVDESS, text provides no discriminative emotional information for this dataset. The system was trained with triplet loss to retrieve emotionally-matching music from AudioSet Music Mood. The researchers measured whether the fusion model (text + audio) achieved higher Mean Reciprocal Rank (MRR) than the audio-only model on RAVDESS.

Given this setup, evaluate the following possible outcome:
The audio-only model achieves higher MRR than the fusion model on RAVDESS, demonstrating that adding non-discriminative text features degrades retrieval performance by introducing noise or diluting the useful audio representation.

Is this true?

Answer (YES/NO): NO